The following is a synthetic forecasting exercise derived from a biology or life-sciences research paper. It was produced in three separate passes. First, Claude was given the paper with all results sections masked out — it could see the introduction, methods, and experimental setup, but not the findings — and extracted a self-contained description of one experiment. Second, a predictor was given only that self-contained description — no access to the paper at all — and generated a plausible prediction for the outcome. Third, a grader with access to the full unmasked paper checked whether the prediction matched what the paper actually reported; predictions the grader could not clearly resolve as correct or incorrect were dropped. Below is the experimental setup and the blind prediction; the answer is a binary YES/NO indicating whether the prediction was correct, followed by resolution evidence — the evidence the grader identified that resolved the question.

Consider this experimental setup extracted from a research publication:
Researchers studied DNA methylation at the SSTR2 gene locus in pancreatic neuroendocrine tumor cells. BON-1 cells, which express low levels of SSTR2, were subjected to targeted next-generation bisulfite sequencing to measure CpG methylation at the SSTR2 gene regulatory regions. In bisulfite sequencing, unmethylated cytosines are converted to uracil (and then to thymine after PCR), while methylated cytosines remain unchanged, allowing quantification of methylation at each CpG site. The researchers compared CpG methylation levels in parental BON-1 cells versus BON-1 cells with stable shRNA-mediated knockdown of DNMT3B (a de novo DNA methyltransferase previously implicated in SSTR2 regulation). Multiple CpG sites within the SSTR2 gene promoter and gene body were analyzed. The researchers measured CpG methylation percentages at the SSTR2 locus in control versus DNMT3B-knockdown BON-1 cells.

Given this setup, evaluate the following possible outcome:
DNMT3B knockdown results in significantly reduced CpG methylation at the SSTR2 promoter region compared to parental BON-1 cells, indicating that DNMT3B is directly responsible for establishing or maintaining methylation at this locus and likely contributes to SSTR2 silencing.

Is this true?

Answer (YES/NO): YES